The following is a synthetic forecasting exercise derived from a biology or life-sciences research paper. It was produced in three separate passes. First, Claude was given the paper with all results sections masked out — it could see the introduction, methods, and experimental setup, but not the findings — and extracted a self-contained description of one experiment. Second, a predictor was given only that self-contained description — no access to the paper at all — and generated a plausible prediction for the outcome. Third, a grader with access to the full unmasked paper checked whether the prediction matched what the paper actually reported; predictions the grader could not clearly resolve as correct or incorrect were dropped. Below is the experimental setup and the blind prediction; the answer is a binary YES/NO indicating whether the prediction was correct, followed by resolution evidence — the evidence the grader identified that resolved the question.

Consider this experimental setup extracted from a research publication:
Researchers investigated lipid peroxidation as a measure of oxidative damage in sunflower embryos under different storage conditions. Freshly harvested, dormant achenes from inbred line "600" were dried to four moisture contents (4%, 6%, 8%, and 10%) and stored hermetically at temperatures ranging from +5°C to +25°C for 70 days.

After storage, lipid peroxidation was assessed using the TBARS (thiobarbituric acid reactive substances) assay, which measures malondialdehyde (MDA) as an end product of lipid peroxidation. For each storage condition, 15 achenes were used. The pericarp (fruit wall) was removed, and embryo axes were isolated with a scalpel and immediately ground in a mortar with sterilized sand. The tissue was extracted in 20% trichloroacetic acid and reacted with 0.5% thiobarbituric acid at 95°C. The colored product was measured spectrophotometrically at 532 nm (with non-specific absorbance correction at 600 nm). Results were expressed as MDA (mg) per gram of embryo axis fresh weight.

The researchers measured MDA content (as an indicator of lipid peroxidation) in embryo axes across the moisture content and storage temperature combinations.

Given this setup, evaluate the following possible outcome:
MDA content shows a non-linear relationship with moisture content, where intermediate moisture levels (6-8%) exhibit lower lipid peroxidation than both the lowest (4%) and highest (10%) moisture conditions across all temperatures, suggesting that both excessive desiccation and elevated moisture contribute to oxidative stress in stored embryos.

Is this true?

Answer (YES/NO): NO